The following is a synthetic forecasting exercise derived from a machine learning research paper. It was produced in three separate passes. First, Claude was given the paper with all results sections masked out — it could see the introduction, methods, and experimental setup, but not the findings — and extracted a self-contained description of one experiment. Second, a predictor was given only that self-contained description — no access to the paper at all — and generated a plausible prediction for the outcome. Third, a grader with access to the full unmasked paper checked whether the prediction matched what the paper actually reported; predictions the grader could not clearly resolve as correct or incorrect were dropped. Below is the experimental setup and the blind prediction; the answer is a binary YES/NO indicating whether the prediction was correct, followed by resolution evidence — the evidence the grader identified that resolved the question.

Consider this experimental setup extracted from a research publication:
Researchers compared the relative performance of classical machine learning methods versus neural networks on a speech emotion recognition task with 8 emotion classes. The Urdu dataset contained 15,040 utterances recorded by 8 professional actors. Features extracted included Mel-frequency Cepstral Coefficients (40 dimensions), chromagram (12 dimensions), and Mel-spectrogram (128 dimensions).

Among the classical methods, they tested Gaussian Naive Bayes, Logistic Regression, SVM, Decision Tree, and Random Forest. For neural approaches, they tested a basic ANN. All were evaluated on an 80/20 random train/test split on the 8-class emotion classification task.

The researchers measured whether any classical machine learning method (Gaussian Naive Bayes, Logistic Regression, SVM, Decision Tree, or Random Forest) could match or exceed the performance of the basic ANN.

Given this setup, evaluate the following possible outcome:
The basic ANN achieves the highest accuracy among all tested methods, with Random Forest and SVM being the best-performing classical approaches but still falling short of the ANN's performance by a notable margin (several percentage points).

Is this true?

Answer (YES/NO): NO